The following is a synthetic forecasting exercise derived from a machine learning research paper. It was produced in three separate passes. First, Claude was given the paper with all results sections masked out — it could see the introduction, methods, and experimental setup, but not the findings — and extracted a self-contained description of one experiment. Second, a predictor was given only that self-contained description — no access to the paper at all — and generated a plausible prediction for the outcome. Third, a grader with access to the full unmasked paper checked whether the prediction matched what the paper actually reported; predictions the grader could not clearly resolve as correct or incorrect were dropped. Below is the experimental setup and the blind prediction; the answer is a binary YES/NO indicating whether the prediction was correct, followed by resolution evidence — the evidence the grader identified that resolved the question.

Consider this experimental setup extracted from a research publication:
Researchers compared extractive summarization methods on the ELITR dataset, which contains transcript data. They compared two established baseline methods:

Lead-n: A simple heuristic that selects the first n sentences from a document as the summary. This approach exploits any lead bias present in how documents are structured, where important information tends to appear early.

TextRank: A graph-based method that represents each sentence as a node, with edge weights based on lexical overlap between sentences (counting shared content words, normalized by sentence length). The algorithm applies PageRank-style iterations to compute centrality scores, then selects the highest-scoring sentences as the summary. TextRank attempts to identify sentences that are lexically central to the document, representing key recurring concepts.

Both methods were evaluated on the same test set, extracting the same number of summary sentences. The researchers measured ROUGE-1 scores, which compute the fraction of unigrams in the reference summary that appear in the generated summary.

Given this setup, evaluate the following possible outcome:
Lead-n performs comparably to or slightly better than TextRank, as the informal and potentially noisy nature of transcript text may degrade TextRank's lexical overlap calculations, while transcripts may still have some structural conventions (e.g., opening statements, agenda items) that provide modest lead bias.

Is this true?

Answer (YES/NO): NO